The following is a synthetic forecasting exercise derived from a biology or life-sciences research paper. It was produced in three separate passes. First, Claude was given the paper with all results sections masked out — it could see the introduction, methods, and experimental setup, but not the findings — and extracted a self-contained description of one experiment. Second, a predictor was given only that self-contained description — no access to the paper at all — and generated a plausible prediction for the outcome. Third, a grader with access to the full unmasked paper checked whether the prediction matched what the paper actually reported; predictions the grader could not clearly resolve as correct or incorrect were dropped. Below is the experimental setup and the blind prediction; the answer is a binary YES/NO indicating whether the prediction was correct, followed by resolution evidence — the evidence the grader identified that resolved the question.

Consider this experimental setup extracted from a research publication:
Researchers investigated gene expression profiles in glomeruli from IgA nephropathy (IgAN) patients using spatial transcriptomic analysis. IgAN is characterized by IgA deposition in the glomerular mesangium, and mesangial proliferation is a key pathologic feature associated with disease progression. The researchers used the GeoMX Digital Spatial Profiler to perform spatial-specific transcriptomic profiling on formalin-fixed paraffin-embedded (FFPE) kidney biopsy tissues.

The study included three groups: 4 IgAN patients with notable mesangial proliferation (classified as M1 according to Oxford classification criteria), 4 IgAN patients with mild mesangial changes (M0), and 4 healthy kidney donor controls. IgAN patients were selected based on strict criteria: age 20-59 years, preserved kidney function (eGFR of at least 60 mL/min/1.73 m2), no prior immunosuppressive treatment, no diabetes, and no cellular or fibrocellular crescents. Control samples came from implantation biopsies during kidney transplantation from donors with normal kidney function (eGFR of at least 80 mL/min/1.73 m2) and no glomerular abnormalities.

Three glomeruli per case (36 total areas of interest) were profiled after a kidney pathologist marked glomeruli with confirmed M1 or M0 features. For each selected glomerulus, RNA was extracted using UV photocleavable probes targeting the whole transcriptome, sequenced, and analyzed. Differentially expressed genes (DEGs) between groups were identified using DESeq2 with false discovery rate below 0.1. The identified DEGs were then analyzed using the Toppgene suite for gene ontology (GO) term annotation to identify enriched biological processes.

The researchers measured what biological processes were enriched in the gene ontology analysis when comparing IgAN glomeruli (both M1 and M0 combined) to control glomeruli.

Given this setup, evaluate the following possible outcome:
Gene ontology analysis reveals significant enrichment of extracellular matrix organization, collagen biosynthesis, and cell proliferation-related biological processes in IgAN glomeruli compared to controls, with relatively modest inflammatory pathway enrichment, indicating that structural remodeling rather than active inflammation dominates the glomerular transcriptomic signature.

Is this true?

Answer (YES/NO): NO